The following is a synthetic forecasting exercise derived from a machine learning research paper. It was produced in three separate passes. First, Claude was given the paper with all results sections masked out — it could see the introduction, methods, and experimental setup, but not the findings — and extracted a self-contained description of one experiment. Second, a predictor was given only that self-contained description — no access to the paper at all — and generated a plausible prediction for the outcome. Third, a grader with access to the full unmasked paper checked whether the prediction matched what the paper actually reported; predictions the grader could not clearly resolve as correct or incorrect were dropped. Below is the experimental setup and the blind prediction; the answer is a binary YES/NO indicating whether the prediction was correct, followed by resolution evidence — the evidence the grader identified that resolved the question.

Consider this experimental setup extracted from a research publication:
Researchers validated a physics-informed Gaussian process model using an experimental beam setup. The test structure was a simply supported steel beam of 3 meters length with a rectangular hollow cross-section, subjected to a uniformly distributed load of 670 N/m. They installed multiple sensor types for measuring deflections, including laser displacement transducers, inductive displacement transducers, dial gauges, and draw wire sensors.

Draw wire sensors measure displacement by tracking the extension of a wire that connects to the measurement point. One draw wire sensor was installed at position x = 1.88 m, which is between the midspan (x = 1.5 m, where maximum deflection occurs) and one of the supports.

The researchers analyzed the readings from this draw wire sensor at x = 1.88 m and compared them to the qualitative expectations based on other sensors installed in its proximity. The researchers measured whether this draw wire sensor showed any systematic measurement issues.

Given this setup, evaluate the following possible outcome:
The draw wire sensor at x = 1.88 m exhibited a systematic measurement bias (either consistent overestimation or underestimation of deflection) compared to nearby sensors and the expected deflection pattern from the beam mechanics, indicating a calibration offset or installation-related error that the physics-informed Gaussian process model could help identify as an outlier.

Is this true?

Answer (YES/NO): YES